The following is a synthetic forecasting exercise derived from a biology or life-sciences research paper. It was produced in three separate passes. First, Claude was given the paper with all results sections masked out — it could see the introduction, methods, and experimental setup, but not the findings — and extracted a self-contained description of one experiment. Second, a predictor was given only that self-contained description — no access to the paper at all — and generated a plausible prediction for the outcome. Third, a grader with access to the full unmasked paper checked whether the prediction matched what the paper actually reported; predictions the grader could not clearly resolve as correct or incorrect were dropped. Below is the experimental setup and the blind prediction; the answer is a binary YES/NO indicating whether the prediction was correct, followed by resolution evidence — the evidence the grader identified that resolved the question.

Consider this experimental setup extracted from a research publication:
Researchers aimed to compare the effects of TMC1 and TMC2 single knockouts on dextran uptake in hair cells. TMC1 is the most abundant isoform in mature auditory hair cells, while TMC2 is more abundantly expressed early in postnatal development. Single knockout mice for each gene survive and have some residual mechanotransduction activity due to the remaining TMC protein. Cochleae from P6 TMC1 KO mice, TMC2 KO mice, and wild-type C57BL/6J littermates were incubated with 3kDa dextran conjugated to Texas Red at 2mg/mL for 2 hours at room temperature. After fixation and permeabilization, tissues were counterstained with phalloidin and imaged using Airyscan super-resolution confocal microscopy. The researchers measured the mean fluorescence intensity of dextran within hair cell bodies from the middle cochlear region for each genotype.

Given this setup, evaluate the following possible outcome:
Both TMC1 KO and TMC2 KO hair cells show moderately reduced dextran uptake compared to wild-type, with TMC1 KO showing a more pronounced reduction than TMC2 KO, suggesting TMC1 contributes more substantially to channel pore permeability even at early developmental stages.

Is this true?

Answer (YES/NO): NO